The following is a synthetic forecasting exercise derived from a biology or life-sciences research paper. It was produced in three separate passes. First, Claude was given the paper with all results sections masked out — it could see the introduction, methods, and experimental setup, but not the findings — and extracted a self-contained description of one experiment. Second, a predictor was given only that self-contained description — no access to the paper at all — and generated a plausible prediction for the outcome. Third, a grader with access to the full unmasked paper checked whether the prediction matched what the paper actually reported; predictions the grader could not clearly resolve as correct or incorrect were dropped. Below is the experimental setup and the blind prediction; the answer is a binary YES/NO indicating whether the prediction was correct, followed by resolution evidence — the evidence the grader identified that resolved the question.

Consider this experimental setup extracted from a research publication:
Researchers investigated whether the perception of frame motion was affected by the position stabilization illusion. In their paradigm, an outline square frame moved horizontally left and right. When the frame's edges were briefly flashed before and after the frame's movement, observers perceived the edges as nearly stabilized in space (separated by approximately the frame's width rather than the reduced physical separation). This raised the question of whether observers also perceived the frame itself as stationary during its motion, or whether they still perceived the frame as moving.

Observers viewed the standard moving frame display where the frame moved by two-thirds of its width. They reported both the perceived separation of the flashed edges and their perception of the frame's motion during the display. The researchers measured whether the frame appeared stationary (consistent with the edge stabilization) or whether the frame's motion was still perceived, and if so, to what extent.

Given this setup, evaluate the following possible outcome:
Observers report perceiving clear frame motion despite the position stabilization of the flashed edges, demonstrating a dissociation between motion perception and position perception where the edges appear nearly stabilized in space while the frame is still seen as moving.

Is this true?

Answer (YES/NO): YES